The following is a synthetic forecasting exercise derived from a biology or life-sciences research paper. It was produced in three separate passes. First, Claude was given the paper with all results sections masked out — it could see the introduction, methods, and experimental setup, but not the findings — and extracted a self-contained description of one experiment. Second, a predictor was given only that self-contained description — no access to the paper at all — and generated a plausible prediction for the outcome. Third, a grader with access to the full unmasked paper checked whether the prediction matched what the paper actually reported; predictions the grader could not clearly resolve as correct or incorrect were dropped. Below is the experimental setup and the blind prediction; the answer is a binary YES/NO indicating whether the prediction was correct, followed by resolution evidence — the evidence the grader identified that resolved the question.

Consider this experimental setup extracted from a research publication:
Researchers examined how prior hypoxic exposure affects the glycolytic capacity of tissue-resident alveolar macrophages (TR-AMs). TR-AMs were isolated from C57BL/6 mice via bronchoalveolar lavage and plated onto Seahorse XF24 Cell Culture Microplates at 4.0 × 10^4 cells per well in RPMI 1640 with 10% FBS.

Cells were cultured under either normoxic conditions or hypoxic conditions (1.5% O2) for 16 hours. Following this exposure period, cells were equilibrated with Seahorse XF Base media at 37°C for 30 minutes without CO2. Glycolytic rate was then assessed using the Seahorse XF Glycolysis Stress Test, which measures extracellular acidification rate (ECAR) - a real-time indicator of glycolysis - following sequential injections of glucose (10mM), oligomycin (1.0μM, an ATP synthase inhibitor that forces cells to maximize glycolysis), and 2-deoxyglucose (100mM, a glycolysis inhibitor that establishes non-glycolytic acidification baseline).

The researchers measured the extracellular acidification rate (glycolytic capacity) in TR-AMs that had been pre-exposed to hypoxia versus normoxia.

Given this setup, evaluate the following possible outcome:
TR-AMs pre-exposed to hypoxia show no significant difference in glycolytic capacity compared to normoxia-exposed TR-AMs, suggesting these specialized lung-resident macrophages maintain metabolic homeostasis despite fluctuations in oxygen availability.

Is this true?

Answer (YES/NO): NO